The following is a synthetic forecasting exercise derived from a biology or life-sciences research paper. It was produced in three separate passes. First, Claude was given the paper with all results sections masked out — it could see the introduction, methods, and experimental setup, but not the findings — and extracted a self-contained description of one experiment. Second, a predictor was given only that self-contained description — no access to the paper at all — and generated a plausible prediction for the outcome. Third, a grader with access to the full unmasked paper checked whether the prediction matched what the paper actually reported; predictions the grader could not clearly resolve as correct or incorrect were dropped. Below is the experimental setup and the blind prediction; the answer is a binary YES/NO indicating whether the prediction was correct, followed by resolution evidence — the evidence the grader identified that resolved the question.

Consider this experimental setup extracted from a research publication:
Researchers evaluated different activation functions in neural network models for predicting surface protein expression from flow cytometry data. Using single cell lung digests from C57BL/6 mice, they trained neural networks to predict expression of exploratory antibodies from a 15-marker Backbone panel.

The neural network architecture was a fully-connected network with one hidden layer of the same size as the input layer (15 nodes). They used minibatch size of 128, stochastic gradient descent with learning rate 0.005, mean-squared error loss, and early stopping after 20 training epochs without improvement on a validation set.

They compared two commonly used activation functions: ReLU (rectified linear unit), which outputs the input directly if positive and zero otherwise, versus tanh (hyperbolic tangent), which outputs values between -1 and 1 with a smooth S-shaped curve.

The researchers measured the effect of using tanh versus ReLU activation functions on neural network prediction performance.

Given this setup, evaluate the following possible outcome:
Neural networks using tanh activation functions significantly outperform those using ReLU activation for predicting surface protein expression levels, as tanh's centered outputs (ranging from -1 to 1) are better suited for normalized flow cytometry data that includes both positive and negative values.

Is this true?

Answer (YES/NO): NO